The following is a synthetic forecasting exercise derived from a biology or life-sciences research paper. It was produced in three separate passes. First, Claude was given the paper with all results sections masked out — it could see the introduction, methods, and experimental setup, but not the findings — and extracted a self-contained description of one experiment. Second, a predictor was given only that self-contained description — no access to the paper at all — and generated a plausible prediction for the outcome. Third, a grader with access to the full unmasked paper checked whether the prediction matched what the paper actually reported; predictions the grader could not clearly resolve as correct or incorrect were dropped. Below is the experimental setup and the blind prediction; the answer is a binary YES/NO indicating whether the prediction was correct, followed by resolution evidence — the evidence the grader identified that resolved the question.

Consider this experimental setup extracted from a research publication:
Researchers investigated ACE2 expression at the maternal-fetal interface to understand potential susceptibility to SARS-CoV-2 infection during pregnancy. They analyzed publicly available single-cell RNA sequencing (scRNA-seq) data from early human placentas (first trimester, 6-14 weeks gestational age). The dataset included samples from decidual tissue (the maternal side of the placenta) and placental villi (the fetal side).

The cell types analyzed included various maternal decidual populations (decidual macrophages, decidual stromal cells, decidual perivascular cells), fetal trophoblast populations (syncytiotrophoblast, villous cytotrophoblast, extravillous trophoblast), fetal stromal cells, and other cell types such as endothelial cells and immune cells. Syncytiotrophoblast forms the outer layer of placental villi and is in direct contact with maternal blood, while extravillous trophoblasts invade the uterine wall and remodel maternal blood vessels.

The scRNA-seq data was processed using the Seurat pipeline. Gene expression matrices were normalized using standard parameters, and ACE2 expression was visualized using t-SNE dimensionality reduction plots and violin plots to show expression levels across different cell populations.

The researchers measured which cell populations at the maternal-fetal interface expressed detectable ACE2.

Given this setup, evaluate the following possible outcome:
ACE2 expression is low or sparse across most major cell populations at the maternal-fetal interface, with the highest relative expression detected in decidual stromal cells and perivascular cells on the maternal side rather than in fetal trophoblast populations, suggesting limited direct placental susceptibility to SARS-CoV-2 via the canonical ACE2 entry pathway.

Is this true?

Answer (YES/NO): NO